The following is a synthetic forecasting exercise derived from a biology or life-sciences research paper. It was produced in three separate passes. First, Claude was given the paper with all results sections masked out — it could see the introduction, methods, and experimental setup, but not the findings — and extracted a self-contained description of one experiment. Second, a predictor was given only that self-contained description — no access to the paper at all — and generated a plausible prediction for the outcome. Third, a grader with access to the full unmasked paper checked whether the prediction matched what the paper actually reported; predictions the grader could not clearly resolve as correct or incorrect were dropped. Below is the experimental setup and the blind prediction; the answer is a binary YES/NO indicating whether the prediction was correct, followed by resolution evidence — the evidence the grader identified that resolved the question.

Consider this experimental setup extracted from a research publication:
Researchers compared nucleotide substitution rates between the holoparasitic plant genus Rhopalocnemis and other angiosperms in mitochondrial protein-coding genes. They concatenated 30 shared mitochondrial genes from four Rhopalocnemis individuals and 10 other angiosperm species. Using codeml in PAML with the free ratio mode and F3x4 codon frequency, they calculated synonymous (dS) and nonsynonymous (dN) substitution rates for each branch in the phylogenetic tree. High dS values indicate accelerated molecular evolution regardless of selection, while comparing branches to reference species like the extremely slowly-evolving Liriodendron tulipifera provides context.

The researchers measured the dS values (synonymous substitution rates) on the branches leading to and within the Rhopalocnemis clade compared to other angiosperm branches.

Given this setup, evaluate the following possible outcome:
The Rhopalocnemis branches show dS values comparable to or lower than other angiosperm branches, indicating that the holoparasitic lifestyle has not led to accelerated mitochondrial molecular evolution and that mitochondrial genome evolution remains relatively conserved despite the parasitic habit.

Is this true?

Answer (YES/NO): NO